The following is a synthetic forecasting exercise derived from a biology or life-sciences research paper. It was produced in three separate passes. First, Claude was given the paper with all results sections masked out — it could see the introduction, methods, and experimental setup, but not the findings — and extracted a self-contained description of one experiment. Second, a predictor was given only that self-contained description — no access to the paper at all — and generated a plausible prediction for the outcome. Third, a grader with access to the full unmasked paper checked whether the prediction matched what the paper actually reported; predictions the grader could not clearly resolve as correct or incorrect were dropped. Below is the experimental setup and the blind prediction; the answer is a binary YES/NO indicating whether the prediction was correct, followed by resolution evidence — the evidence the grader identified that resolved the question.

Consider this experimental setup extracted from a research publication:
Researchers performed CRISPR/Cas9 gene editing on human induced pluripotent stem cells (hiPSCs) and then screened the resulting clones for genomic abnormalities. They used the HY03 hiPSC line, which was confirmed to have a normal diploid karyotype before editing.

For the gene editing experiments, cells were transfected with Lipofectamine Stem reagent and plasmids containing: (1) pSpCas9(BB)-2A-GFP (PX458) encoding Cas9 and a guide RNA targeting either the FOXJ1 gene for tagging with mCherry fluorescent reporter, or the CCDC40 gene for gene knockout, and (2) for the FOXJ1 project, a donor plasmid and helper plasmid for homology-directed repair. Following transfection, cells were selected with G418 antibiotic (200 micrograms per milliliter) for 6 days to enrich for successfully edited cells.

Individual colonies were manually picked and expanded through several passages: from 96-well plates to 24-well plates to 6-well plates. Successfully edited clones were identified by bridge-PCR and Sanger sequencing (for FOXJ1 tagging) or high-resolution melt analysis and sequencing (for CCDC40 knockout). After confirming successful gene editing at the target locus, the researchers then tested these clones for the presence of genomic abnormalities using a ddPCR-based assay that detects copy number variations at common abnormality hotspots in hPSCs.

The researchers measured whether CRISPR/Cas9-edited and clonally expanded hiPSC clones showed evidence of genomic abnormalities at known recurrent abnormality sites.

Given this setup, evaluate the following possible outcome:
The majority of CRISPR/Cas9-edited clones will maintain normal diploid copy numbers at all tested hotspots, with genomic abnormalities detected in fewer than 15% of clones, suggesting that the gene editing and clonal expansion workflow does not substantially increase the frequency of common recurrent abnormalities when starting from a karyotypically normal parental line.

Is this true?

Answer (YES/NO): NO